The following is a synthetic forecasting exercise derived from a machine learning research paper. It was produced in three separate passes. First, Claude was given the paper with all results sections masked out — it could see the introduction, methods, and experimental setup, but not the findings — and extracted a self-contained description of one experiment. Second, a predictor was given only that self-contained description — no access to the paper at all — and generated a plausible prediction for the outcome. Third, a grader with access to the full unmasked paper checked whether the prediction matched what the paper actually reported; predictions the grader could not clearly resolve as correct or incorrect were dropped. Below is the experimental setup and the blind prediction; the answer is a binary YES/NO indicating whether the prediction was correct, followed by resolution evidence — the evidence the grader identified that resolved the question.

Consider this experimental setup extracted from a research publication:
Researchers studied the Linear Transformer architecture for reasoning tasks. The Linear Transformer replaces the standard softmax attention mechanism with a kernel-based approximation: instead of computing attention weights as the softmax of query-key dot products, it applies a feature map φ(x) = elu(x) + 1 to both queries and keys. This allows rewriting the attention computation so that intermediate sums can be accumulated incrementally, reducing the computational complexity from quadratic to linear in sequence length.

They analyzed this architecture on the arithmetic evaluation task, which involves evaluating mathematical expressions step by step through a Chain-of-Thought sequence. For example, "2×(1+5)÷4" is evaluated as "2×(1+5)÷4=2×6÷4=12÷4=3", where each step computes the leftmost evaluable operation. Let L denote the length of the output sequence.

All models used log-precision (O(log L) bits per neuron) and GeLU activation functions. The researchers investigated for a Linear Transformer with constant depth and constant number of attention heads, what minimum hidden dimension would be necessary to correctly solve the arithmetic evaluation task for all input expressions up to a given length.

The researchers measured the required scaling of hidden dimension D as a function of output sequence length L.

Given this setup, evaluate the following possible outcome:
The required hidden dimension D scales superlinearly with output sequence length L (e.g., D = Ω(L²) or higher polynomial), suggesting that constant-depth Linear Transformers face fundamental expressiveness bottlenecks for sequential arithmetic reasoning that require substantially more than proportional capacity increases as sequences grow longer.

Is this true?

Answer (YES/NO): NO